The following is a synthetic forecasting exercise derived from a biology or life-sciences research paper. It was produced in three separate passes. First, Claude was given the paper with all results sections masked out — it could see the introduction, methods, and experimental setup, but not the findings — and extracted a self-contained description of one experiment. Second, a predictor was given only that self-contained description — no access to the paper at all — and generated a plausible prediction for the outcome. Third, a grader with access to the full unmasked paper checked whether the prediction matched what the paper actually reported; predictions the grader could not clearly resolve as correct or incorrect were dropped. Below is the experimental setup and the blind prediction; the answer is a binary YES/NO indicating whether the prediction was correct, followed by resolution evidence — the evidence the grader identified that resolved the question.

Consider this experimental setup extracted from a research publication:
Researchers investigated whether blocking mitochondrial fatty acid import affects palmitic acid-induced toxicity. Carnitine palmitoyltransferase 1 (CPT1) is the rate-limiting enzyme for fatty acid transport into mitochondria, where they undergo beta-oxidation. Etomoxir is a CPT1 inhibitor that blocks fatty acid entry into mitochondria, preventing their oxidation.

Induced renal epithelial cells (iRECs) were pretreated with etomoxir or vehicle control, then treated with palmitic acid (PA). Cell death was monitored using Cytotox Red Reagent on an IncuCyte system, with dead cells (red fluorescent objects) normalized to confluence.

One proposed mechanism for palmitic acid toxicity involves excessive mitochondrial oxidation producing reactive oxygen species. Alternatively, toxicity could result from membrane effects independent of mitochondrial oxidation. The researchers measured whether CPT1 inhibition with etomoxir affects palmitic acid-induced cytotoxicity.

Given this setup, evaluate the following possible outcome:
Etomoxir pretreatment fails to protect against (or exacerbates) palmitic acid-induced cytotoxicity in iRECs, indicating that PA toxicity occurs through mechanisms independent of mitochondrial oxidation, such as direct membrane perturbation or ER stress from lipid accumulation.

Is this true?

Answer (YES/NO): YES